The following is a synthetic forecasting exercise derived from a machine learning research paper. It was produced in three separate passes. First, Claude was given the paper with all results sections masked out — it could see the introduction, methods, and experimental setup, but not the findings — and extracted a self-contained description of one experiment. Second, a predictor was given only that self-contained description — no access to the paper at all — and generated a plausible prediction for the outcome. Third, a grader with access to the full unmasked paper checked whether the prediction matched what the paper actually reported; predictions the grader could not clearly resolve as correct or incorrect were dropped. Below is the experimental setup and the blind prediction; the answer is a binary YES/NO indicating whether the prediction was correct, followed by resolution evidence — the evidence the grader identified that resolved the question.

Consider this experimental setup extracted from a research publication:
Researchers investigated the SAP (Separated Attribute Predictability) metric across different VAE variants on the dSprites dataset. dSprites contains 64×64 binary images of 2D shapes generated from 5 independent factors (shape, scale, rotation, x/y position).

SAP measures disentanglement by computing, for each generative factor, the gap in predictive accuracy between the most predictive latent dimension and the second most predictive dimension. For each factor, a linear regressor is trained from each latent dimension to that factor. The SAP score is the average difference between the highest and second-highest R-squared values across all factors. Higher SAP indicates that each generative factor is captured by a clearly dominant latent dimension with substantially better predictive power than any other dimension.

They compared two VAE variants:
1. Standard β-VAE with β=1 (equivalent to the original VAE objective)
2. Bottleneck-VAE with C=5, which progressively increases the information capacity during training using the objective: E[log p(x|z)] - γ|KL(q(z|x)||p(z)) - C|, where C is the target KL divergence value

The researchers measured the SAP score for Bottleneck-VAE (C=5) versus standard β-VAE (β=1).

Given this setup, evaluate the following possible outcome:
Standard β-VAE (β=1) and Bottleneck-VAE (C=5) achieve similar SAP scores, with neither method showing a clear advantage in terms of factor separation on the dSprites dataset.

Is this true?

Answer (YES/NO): NO